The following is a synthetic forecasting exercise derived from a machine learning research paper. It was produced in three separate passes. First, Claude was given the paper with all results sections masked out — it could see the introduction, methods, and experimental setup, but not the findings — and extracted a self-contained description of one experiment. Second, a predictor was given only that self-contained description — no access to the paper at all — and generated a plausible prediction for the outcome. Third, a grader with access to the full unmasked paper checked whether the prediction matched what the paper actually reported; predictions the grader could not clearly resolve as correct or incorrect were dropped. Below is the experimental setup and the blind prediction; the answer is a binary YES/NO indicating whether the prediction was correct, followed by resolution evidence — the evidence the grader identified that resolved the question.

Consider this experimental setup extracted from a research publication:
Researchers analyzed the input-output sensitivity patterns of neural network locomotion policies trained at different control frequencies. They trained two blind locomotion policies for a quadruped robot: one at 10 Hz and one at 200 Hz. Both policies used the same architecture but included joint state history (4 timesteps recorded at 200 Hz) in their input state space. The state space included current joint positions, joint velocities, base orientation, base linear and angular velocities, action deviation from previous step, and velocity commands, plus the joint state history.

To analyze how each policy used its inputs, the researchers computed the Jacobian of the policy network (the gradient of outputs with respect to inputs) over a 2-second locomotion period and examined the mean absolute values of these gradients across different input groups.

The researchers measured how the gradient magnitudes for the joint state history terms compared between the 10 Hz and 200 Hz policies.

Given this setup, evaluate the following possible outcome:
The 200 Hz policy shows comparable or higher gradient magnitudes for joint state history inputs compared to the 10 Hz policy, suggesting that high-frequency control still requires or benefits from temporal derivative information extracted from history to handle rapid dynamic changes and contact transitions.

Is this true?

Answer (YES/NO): YES